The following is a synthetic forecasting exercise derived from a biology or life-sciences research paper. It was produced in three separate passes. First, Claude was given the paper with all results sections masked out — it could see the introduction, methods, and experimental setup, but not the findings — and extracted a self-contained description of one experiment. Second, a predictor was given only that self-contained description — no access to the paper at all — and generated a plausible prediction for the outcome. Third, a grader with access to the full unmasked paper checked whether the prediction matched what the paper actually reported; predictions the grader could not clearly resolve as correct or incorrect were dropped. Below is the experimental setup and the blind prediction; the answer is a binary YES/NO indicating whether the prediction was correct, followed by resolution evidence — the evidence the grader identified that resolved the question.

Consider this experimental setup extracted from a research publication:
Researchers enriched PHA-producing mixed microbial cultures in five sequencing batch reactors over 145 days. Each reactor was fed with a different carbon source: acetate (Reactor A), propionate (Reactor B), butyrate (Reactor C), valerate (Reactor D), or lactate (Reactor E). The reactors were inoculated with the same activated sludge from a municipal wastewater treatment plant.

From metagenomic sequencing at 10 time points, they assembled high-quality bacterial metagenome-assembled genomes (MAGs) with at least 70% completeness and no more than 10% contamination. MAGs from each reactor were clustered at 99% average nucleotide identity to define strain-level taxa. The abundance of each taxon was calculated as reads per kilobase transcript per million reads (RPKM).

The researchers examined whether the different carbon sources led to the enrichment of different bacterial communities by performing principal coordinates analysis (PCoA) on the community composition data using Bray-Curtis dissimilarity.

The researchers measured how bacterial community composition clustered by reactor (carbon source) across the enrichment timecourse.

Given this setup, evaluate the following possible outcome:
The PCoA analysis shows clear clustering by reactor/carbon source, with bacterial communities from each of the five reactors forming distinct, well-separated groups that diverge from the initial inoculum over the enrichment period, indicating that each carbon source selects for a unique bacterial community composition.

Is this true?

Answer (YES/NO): NO